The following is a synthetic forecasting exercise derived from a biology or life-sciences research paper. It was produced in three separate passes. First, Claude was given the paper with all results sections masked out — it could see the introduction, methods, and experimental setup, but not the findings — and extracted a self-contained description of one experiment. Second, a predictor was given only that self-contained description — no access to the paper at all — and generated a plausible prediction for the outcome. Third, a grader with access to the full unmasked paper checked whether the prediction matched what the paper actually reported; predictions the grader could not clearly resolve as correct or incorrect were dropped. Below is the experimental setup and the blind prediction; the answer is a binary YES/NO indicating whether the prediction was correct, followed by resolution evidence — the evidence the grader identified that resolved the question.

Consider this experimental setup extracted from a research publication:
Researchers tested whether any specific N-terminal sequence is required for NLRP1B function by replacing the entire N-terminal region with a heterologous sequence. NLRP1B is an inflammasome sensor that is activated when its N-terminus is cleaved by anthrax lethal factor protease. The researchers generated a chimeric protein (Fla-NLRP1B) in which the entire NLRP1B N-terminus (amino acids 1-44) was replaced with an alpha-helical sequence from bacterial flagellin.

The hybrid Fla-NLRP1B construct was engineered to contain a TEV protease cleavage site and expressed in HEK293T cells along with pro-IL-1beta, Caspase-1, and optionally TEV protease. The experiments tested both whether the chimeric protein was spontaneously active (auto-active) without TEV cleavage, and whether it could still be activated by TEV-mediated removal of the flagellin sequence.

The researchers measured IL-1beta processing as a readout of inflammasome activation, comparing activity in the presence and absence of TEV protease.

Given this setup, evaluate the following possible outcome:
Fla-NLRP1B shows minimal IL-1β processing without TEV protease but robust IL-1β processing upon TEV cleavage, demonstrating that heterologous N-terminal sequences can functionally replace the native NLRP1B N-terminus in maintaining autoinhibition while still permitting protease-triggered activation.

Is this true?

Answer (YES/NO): YES